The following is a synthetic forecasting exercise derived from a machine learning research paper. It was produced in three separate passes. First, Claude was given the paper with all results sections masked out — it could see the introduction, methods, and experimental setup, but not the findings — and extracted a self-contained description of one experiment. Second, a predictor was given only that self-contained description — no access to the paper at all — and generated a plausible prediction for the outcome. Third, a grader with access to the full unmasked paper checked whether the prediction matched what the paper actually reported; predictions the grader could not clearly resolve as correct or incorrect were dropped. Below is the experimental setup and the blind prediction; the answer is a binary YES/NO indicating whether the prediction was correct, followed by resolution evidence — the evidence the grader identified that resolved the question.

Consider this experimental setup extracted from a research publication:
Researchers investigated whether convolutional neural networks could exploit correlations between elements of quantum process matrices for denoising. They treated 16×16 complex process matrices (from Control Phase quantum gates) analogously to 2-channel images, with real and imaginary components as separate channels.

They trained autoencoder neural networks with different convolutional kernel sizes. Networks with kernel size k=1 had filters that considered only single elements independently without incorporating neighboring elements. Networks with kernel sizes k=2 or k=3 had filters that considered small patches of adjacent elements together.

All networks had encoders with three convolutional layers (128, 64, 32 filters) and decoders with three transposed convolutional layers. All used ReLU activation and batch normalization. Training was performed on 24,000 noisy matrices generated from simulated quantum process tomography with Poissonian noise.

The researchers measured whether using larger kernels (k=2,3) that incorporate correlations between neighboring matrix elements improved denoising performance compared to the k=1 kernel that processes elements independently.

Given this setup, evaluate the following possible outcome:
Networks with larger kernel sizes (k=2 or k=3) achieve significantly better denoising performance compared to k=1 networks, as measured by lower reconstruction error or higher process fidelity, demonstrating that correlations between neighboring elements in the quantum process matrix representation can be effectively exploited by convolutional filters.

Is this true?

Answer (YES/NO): YES